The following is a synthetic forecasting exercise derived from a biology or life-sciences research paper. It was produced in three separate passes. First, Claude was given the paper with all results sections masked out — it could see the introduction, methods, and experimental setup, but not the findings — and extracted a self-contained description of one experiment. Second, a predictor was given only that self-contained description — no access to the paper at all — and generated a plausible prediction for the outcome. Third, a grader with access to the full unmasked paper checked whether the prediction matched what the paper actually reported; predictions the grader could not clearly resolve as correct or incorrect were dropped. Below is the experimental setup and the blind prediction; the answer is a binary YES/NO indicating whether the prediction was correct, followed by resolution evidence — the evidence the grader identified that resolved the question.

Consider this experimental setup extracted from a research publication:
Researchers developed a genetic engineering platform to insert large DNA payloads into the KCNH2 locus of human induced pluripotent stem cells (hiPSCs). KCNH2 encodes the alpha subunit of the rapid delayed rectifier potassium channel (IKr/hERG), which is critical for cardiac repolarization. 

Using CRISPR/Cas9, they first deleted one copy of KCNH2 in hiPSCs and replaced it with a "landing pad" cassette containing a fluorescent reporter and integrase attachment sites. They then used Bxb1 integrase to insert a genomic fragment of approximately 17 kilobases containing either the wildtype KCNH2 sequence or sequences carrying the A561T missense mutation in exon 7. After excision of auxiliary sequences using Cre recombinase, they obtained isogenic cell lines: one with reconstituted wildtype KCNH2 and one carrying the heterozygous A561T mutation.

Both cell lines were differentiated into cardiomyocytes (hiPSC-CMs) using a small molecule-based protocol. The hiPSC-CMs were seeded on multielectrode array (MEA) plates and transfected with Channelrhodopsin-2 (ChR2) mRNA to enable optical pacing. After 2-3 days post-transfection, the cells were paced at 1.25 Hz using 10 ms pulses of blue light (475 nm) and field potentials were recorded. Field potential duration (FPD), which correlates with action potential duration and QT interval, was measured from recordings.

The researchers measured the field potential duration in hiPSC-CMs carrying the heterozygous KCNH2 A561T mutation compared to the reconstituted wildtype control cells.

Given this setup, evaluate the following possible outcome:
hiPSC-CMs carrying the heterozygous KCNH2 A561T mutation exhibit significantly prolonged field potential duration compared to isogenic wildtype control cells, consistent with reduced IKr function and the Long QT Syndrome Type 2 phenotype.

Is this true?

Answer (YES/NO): YES